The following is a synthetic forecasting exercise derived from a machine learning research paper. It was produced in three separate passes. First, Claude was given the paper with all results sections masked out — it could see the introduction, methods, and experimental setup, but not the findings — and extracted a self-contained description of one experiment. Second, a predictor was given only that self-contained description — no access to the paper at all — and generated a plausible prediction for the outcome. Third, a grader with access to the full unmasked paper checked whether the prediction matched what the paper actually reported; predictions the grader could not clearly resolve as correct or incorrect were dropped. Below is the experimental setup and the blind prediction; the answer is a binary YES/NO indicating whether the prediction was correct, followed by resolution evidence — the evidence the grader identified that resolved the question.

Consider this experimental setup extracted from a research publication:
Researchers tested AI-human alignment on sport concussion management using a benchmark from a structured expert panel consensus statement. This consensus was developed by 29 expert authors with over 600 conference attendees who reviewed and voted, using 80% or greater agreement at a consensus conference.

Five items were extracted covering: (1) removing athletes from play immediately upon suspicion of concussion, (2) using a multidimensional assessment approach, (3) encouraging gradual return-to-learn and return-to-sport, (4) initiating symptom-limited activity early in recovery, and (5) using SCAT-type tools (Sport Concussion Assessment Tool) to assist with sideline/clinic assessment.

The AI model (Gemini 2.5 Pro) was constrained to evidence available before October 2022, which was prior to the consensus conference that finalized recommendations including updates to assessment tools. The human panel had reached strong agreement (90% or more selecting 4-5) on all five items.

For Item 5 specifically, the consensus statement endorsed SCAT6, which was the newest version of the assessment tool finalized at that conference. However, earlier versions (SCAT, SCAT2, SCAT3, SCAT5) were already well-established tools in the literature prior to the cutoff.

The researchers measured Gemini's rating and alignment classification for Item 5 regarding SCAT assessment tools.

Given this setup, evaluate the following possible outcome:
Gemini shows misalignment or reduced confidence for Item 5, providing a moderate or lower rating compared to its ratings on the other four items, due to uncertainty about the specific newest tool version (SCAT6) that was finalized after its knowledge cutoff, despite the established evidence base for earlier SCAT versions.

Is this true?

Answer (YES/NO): NO